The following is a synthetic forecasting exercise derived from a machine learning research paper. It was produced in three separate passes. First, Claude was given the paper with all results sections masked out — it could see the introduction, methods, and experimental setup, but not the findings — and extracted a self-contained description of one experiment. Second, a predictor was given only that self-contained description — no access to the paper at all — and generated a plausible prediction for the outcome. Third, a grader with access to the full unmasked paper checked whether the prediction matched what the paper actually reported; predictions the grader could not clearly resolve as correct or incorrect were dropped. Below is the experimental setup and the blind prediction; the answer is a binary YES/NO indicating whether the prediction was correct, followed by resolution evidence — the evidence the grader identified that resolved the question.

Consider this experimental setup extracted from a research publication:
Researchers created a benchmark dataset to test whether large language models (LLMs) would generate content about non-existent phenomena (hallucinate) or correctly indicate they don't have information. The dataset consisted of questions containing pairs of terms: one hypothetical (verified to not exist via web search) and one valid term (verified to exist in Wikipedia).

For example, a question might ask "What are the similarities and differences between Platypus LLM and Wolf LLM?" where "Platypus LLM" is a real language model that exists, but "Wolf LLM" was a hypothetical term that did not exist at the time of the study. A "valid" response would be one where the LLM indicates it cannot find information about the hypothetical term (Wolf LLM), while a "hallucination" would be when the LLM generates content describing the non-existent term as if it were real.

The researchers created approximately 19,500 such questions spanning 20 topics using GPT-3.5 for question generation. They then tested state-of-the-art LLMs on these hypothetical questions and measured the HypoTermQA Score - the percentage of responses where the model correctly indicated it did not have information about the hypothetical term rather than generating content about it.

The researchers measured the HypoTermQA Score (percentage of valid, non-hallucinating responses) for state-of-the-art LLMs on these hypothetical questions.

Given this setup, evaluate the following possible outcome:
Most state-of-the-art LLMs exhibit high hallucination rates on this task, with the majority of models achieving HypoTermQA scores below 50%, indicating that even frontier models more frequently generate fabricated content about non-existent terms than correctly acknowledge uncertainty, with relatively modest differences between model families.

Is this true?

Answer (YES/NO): YES